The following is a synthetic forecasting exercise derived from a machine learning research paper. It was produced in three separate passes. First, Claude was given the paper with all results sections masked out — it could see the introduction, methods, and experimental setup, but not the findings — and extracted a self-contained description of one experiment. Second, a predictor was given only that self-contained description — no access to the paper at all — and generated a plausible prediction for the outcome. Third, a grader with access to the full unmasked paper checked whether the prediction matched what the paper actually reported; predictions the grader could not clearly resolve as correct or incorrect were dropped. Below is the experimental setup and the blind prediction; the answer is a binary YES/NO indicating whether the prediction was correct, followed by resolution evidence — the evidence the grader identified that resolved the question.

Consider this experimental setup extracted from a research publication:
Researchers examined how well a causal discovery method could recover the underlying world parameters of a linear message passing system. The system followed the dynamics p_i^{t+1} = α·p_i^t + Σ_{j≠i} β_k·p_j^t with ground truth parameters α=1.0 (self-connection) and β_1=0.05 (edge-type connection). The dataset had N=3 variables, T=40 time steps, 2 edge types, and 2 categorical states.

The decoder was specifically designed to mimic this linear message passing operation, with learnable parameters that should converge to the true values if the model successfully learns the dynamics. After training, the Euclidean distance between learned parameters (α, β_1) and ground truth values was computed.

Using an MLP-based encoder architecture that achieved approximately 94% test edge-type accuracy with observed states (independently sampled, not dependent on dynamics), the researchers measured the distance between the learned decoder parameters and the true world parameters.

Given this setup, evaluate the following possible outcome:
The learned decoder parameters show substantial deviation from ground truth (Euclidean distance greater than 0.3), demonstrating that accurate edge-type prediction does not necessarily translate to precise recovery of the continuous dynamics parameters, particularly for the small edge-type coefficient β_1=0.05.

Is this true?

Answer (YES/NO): NO